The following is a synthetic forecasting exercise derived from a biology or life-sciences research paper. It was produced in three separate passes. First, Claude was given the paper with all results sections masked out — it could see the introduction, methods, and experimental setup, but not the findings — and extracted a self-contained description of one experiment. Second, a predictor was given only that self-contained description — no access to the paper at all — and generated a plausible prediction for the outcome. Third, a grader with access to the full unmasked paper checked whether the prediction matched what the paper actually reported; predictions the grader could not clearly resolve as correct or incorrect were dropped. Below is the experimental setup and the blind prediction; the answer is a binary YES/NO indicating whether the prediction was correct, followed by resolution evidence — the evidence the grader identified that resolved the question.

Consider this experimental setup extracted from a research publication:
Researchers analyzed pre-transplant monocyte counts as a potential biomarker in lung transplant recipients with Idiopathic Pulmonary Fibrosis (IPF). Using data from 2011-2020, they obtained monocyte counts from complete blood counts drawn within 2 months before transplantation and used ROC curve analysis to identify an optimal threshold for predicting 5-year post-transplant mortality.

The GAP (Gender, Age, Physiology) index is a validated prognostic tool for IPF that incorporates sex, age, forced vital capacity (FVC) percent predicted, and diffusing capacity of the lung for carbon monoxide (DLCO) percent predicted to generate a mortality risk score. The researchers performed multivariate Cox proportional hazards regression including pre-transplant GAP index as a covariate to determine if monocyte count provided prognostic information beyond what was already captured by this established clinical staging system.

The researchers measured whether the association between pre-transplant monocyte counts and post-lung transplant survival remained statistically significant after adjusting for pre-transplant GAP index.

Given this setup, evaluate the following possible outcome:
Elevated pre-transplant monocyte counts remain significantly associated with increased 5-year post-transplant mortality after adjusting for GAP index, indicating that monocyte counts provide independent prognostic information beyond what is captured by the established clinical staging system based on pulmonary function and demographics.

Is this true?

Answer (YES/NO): YES